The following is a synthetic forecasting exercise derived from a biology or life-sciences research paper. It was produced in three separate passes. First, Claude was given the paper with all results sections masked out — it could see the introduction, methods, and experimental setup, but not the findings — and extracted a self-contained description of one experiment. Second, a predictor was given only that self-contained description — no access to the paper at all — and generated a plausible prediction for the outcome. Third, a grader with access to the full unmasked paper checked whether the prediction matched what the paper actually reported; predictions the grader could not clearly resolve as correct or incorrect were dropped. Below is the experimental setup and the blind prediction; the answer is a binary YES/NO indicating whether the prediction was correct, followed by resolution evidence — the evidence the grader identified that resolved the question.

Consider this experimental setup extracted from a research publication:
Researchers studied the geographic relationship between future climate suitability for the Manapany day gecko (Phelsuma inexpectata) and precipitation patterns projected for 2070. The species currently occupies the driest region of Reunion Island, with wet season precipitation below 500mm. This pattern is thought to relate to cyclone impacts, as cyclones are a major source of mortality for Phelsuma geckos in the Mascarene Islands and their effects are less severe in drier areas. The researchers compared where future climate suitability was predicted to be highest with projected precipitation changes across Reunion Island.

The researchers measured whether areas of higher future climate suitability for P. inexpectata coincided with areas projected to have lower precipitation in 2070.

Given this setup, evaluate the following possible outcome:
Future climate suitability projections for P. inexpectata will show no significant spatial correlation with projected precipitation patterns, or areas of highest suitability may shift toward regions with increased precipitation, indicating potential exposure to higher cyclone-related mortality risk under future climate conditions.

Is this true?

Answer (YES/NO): NO